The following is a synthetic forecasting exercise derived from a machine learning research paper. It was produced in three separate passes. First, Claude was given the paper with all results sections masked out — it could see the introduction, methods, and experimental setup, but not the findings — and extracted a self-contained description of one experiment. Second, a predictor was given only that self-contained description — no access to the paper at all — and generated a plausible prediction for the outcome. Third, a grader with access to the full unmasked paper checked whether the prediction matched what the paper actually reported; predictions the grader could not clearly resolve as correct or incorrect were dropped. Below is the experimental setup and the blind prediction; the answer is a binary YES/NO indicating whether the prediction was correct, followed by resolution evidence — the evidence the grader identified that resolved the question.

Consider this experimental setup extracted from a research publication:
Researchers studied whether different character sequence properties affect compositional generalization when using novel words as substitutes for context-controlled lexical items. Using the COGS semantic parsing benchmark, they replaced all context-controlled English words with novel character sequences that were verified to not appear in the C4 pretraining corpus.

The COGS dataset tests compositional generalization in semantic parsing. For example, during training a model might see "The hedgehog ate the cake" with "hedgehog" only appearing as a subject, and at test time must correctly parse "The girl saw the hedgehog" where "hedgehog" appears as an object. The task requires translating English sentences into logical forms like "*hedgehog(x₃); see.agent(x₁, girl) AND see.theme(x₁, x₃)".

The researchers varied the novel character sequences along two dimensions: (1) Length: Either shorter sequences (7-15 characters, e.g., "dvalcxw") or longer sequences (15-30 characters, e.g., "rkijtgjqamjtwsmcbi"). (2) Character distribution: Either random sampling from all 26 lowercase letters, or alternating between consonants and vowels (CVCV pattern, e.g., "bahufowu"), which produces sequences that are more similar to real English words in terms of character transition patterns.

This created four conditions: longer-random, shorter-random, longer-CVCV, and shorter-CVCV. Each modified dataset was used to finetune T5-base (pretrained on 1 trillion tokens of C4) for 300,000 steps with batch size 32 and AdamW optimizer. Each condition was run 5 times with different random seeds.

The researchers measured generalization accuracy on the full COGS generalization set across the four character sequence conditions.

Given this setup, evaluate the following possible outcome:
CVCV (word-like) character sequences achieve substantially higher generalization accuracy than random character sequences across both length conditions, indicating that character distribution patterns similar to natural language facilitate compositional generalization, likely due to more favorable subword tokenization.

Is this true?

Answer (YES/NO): NO